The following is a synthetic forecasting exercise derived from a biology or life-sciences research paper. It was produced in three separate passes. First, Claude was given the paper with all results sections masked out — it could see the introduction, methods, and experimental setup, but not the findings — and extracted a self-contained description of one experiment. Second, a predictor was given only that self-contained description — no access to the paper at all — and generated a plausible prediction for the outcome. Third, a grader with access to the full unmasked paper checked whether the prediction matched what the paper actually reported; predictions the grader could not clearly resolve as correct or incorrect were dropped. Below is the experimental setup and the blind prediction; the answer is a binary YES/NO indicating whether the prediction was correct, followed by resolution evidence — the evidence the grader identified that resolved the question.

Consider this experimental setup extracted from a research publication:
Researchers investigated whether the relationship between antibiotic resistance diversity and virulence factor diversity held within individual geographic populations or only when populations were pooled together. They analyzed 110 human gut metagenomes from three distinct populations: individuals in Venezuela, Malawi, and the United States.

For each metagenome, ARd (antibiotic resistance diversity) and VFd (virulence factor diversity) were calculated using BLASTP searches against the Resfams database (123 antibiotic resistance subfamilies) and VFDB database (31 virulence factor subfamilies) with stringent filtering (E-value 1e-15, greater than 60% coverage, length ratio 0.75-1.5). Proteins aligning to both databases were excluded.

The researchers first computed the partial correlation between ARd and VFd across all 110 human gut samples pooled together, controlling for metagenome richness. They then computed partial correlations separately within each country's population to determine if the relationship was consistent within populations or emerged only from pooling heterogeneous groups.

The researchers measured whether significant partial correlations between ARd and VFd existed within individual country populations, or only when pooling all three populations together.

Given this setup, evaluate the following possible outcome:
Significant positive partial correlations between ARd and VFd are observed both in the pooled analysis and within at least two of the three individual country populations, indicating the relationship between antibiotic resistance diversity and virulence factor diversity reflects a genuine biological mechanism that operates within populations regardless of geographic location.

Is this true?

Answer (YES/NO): YES